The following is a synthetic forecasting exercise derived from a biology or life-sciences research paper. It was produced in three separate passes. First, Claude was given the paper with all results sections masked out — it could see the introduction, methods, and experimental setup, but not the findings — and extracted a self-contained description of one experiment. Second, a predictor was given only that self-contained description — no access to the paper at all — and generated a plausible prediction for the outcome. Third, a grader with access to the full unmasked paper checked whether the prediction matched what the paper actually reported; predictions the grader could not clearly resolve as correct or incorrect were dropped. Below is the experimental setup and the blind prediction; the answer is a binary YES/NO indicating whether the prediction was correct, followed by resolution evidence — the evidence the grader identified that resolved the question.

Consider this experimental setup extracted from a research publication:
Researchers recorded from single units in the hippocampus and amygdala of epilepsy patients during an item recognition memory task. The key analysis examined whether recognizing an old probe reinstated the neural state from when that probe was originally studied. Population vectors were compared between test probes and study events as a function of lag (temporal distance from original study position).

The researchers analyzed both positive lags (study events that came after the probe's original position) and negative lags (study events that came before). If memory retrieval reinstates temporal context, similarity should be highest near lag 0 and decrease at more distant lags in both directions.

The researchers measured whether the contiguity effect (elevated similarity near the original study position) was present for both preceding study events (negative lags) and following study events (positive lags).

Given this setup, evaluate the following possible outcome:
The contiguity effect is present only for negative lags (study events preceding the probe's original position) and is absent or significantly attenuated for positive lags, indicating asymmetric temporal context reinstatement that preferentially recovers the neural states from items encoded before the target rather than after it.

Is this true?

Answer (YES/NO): NO